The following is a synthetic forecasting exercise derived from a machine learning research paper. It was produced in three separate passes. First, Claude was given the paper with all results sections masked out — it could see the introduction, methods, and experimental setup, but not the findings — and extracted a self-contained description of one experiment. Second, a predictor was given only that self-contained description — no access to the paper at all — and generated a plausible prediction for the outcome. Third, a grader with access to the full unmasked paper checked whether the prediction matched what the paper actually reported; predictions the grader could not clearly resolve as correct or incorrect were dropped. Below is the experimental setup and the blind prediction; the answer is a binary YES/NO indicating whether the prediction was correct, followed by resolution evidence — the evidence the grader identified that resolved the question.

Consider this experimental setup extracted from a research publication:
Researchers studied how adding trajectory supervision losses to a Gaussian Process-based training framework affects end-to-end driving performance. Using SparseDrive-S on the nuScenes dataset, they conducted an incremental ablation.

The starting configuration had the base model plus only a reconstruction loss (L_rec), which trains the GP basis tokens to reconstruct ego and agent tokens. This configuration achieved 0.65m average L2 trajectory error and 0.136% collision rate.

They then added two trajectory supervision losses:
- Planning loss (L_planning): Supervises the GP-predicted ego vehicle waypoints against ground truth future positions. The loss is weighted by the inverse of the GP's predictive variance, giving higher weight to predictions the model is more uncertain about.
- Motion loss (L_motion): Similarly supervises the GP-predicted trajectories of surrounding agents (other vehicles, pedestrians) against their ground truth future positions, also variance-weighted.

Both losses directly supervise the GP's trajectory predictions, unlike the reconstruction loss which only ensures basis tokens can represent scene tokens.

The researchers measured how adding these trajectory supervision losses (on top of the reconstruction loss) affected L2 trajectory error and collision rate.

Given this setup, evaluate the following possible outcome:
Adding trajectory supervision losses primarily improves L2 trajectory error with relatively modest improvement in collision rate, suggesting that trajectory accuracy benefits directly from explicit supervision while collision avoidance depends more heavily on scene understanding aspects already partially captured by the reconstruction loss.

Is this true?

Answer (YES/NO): NO